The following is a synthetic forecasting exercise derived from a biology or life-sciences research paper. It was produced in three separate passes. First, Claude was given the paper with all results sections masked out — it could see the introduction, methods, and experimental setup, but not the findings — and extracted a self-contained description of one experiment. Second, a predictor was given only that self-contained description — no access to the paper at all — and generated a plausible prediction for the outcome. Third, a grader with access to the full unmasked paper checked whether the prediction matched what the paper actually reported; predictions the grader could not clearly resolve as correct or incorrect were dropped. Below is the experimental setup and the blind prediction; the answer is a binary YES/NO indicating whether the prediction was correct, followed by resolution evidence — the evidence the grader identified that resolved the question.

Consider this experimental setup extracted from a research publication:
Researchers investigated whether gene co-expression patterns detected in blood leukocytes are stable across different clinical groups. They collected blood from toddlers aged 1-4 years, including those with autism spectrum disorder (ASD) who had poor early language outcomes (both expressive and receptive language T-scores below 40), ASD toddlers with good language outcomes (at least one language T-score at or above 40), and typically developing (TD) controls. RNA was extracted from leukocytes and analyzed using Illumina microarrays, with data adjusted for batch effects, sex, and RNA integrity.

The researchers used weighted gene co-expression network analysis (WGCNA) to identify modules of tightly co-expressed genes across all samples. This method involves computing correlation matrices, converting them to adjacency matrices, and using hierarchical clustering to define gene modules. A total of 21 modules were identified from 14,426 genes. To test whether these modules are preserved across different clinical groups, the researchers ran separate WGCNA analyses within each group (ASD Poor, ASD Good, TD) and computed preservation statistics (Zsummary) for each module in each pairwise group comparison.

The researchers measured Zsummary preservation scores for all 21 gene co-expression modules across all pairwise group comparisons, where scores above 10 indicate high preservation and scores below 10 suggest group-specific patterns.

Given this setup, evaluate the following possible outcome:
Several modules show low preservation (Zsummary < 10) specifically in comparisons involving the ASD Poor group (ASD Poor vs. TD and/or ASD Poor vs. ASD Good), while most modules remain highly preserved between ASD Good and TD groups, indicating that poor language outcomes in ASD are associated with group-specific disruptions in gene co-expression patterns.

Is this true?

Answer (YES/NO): NO